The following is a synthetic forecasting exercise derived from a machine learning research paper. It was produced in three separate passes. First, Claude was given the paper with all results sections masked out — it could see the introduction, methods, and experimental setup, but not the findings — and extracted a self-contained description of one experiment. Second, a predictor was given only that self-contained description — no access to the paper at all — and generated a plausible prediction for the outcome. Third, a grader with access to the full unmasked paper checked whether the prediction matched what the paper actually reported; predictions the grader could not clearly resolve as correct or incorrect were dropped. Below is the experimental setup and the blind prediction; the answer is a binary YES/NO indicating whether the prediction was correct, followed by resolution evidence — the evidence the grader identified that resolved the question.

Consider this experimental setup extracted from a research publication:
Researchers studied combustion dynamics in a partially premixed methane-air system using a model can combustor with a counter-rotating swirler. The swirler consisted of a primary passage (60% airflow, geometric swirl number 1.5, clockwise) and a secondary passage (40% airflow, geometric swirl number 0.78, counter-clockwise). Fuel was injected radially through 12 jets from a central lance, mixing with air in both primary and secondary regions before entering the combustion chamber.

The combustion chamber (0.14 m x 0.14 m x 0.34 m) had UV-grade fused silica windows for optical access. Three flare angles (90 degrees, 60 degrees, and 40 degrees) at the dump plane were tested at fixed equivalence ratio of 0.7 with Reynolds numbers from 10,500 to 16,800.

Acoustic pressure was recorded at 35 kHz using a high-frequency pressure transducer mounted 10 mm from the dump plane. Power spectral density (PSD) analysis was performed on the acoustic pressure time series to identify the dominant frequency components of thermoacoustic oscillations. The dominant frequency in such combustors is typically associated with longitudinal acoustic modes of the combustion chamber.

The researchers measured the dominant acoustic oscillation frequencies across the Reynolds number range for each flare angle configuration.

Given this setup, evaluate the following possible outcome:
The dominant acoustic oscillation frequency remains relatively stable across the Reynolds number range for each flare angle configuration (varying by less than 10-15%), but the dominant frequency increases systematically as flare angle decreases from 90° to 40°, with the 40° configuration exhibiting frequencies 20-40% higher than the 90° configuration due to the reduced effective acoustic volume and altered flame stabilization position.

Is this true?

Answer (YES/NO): NO